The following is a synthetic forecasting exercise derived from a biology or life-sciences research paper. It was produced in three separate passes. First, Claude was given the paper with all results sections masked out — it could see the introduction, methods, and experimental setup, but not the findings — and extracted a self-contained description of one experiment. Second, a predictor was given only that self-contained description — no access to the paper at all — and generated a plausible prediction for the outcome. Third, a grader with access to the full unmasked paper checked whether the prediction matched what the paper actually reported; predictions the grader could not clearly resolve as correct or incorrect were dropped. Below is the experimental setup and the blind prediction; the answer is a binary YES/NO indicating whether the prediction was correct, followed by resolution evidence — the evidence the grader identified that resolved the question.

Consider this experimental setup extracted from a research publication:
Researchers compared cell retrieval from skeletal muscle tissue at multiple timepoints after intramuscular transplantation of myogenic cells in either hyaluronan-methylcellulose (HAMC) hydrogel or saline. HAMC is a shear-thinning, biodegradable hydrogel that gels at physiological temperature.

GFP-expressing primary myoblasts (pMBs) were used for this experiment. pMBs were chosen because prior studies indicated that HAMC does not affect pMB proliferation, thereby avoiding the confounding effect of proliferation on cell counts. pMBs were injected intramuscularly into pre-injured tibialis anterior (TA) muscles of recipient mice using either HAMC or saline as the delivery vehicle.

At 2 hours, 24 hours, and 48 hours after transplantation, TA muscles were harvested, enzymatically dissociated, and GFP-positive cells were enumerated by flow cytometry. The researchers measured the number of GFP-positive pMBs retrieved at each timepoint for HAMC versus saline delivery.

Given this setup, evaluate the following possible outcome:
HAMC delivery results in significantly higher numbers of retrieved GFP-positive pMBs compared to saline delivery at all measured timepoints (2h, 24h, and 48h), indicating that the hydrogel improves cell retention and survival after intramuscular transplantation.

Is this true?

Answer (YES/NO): NO